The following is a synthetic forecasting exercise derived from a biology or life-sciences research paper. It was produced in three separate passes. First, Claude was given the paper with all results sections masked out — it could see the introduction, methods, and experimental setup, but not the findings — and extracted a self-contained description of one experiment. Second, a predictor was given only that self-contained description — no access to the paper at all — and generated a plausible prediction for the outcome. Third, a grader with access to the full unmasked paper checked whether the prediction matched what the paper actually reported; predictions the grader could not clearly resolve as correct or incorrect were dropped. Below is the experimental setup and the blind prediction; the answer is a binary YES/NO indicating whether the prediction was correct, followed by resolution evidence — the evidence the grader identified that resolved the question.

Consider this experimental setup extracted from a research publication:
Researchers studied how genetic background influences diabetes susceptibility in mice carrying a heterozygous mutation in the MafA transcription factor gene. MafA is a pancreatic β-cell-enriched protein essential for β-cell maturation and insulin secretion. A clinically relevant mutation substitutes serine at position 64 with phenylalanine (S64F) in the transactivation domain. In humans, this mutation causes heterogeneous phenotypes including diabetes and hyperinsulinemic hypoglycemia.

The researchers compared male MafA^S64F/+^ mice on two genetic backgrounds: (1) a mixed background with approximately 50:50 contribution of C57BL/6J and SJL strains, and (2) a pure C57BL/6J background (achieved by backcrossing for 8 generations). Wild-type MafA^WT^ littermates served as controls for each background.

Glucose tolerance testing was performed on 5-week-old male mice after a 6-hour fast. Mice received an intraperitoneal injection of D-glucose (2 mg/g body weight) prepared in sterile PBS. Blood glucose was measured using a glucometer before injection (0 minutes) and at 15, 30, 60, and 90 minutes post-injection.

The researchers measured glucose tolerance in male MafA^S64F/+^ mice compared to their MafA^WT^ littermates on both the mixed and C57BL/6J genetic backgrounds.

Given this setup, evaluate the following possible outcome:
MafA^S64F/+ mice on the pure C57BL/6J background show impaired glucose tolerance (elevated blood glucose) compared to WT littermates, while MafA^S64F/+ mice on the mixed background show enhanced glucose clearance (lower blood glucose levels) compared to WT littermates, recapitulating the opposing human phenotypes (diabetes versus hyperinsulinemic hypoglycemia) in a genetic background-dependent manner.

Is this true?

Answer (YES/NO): NO